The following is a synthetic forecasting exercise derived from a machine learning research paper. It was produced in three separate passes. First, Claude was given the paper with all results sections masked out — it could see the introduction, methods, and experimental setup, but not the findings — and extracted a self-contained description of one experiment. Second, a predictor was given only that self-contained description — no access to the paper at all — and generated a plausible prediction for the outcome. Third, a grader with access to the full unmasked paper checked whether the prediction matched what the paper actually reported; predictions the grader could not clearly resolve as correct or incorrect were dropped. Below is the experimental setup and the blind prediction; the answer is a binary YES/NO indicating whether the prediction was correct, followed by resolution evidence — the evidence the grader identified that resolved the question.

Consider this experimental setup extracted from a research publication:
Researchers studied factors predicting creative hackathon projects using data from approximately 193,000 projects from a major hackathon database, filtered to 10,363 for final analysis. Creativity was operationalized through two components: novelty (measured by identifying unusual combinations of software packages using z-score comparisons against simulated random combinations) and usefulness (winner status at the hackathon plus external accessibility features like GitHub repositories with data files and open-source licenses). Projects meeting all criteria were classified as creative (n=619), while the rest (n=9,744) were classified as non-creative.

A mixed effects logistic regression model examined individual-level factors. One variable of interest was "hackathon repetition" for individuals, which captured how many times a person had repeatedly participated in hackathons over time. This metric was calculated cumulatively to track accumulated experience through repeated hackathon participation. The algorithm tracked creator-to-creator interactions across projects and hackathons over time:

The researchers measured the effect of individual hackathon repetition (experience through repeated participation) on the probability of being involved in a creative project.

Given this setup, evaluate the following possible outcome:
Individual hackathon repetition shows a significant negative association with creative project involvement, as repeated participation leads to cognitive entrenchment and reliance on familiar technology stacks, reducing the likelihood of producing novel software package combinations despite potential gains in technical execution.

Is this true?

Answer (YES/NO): NO